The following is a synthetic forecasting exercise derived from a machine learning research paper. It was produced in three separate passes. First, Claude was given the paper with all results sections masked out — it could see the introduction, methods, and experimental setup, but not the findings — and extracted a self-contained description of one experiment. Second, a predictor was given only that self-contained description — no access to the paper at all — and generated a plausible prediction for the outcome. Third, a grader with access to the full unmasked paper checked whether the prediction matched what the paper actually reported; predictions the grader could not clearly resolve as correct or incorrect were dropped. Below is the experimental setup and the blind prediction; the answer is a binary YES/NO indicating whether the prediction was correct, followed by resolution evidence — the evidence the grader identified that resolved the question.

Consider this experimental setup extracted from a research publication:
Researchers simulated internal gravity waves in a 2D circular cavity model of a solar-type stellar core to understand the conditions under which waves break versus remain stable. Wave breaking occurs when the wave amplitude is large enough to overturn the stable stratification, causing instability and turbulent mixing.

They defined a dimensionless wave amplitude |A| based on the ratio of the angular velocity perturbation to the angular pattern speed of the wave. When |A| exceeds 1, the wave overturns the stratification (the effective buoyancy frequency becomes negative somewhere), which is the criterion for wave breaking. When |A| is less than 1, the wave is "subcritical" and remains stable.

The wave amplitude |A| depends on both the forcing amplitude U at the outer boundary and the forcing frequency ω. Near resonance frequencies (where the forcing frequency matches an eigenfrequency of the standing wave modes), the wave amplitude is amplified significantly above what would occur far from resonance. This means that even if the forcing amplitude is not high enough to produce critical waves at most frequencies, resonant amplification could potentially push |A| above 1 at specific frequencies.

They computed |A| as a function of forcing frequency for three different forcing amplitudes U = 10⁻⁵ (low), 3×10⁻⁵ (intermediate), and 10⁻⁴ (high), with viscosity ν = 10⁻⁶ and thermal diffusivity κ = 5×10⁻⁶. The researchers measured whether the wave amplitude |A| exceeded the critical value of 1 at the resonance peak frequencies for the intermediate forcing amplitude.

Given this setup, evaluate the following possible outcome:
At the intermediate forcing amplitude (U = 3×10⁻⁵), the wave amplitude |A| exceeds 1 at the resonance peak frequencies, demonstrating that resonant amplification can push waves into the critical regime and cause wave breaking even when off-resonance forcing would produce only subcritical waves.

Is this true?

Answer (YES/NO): NO